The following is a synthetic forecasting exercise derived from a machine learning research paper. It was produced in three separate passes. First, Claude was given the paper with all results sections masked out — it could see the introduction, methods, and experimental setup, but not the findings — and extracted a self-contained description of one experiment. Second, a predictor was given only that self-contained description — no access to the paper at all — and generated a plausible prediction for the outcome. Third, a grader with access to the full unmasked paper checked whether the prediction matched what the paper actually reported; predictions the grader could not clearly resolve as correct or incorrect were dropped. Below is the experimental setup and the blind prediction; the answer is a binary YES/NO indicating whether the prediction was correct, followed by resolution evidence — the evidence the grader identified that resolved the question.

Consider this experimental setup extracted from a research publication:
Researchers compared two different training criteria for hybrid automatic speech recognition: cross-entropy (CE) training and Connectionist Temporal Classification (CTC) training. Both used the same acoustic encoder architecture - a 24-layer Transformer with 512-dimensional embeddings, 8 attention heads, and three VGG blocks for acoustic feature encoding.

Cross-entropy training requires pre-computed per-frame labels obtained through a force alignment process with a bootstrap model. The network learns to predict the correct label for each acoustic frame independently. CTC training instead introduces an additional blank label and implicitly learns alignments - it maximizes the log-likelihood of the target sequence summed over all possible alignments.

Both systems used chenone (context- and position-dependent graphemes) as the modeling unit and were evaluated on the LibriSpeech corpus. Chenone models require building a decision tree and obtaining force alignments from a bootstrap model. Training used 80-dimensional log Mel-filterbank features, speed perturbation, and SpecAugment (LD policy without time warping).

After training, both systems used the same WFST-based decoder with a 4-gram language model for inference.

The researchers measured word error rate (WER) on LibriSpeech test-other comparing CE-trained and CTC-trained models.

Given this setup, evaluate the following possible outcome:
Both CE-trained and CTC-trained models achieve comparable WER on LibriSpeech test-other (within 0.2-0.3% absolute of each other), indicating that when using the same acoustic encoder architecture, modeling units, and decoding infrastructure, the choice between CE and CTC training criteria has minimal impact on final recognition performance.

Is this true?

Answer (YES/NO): NO